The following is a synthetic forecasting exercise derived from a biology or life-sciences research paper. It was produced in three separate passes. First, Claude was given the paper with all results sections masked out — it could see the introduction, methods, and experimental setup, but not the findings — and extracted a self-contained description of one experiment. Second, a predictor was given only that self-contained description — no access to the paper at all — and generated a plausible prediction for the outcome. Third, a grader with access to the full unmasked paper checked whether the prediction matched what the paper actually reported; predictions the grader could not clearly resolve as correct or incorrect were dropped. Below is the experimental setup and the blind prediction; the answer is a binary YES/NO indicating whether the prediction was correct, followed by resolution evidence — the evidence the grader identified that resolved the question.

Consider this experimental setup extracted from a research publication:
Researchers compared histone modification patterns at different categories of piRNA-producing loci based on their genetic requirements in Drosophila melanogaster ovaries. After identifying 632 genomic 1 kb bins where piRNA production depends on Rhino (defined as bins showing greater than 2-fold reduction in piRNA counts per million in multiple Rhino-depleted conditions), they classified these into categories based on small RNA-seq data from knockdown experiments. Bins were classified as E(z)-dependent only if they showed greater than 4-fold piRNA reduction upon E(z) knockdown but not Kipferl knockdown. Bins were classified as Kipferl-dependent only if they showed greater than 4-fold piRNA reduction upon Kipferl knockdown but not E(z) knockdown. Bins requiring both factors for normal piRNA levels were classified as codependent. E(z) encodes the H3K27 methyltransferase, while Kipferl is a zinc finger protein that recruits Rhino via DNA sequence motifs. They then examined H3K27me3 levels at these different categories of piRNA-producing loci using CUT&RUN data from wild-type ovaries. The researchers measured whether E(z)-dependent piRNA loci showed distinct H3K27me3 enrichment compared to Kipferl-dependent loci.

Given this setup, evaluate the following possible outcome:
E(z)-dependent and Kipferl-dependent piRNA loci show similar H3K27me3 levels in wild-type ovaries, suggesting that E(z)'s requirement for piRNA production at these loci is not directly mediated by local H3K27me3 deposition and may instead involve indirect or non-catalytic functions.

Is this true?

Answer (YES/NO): NO